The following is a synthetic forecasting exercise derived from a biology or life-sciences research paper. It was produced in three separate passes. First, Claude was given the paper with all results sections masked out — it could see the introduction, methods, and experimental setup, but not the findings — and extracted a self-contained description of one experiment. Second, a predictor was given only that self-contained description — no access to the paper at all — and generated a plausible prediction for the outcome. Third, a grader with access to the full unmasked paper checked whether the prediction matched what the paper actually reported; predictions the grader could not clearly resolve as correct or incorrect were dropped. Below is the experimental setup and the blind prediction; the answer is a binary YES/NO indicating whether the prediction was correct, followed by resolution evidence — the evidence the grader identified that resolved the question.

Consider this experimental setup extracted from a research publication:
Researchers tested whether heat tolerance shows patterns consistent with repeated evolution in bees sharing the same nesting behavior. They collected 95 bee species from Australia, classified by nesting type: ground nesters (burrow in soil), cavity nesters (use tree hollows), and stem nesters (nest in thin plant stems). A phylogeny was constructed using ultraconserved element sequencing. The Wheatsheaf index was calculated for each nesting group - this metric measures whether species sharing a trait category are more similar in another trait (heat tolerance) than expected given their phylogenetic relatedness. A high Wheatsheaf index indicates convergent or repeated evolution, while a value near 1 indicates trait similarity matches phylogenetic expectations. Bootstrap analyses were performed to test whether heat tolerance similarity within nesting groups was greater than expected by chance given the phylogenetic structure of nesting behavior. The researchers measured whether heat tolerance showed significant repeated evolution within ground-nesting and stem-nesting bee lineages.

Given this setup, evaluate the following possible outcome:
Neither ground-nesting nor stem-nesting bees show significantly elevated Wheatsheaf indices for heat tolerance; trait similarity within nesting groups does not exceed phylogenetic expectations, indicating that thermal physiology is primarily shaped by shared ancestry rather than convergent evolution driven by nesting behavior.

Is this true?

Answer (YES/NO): NO